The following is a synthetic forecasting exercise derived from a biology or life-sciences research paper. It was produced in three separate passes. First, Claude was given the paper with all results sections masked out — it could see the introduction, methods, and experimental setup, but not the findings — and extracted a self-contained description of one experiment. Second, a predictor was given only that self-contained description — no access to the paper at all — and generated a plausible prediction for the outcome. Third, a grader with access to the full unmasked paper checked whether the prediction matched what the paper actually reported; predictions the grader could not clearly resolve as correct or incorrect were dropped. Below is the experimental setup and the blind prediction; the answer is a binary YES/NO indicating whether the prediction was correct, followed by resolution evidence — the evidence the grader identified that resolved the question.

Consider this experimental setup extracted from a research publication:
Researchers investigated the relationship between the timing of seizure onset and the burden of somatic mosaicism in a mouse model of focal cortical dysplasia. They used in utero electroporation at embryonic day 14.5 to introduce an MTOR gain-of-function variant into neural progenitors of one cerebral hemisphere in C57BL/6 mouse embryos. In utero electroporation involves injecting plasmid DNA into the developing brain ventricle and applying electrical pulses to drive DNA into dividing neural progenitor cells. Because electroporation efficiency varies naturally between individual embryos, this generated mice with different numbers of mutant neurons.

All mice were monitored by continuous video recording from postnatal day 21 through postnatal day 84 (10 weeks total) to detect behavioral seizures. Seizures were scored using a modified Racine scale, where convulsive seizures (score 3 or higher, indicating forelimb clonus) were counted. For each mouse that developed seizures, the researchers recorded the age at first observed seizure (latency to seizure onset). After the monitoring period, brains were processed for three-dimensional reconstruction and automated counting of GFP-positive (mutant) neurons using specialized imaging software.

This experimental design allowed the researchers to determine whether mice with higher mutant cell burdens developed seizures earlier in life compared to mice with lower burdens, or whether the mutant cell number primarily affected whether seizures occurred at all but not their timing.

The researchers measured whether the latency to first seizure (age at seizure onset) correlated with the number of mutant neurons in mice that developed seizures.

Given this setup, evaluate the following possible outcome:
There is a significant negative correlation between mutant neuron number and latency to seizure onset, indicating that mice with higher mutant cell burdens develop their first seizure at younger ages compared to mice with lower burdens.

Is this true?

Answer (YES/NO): YES